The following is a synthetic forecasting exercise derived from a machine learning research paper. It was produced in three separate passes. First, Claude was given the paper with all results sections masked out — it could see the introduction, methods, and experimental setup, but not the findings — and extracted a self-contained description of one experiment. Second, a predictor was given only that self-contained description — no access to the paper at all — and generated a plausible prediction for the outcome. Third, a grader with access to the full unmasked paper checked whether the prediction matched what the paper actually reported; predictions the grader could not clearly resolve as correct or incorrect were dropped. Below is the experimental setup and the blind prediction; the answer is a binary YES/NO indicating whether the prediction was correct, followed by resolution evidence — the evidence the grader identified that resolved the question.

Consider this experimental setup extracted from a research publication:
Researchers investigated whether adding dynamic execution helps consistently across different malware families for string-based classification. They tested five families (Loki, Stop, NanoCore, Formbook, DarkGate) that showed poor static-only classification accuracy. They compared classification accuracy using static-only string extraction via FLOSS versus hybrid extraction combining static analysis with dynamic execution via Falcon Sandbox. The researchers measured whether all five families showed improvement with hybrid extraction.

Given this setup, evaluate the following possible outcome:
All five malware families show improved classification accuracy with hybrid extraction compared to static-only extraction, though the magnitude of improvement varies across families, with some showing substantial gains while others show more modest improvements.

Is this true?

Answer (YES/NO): NO